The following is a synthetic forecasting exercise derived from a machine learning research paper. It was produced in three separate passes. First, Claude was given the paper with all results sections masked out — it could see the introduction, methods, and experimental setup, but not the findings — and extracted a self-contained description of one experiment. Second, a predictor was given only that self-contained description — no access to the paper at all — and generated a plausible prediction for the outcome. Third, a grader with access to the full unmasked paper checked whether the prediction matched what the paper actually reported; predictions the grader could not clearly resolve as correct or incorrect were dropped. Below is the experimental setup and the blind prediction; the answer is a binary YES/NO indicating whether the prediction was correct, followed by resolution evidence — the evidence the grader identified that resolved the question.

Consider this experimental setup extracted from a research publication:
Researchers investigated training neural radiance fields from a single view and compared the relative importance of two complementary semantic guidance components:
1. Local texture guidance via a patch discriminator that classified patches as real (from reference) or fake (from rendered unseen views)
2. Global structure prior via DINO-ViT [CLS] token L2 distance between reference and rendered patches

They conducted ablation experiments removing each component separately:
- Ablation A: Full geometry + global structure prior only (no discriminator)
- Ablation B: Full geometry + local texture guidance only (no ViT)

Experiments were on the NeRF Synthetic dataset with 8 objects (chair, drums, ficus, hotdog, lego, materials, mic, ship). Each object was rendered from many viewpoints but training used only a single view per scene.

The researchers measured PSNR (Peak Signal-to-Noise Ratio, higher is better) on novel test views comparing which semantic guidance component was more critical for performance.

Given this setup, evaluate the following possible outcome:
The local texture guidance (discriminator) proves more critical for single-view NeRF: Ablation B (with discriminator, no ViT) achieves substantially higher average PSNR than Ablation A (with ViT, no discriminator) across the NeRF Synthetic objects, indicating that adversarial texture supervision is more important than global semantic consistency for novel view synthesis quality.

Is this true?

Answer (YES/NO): NO